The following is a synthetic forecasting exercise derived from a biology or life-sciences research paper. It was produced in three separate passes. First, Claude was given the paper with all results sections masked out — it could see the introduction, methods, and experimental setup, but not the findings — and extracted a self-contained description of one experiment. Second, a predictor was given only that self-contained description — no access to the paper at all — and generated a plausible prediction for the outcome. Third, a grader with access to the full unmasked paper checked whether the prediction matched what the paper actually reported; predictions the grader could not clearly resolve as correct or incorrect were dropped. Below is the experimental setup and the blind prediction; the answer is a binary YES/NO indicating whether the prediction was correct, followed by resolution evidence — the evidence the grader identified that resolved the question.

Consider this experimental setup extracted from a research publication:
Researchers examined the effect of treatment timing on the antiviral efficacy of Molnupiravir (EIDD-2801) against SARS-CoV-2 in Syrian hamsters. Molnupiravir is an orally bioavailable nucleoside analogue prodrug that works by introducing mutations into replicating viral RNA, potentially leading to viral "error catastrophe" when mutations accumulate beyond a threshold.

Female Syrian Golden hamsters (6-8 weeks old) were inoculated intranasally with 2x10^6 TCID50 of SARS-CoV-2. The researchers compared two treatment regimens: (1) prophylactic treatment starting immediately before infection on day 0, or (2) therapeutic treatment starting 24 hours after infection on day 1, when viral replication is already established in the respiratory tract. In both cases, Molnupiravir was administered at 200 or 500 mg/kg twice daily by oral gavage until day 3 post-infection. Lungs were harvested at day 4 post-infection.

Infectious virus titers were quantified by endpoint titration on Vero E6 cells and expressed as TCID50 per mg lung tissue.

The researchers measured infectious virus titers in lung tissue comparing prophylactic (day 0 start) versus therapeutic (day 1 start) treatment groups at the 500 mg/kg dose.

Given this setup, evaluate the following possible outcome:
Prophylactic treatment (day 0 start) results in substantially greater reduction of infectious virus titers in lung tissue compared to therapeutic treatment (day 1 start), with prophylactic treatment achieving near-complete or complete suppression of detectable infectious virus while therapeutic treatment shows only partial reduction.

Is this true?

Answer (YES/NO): NO